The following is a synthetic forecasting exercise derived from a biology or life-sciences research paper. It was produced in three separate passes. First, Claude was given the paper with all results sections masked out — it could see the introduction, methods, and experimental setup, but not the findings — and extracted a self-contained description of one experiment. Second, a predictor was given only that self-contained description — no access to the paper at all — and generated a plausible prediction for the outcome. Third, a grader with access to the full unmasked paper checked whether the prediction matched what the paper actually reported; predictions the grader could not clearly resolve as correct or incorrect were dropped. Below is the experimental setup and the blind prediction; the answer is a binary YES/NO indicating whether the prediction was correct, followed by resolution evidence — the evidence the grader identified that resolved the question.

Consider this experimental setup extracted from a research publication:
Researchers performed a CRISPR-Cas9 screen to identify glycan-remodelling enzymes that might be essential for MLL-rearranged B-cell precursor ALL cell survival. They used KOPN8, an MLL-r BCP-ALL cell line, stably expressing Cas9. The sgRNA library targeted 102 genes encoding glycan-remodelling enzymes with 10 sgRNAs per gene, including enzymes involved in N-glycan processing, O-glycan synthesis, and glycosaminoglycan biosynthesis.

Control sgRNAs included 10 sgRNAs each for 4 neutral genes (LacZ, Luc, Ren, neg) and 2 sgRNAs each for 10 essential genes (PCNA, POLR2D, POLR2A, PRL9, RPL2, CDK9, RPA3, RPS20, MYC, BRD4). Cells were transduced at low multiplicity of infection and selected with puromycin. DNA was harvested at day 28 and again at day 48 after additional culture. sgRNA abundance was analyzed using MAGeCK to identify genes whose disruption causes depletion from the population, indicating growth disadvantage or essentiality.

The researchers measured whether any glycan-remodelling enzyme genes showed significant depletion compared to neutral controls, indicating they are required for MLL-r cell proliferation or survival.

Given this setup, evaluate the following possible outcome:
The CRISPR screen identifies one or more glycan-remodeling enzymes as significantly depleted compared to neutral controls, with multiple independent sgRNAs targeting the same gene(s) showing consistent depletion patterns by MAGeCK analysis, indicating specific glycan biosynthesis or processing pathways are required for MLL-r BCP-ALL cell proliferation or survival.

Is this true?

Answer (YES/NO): YES